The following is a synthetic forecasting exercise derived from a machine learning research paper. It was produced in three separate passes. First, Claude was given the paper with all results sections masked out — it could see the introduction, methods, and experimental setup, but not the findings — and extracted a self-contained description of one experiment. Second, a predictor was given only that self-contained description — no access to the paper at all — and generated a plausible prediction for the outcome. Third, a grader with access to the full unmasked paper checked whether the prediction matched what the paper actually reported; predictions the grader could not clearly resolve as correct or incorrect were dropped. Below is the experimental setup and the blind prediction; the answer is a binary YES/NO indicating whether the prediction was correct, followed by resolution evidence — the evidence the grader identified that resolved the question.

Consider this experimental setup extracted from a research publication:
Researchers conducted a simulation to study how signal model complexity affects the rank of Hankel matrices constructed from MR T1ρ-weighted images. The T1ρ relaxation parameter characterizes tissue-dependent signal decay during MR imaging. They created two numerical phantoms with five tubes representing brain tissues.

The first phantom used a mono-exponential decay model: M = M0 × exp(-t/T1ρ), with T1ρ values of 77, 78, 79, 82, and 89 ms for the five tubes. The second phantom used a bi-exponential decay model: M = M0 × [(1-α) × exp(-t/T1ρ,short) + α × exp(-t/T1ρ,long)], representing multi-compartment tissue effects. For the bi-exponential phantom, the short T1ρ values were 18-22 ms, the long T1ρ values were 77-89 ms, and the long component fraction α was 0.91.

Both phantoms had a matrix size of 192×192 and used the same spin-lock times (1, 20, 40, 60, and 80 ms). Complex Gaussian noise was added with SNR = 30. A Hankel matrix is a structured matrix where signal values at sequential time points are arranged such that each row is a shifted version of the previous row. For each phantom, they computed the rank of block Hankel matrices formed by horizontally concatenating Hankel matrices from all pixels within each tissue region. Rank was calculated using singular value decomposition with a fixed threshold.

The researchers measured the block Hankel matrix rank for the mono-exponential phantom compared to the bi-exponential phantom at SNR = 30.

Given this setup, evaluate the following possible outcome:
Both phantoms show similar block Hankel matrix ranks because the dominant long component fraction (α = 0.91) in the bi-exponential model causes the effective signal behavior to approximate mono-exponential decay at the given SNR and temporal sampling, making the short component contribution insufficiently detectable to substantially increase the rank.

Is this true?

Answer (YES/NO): NO